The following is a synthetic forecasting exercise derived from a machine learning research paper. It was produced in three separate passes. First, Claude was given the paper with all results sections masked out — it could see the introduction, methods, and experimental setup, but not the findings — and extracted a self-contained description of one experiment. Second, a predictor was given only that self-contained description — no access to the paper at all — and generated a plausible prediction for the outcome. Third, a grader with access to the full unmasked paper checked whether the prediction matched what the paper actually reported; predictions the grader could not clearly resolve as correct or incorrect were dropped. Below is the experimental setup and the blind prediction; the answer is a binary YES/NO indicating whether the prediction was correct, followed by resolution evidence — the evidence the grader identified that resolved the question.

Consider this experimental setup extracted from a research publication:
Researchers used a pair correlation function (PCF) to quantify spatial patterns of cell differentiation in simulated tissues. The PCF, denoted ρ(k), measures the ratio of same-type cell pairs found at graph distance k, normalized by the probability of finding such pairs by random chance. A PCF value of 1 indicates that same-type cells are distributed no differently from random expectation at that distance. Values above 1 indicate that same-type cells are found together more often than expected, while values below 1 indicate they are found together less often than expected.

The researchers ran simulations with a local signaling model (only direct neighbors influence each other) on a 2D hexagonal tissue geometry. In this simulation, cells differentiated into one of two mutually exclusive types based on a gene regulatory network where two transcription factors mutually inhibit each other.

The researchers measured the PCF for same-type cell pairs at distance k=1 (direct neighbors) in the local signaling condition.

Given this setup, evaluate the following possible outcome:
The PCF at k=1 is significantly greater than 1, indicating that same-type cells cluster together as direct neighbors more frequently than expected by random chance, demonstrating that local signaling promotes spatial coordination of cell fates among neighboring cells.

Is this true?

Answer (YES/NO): NO